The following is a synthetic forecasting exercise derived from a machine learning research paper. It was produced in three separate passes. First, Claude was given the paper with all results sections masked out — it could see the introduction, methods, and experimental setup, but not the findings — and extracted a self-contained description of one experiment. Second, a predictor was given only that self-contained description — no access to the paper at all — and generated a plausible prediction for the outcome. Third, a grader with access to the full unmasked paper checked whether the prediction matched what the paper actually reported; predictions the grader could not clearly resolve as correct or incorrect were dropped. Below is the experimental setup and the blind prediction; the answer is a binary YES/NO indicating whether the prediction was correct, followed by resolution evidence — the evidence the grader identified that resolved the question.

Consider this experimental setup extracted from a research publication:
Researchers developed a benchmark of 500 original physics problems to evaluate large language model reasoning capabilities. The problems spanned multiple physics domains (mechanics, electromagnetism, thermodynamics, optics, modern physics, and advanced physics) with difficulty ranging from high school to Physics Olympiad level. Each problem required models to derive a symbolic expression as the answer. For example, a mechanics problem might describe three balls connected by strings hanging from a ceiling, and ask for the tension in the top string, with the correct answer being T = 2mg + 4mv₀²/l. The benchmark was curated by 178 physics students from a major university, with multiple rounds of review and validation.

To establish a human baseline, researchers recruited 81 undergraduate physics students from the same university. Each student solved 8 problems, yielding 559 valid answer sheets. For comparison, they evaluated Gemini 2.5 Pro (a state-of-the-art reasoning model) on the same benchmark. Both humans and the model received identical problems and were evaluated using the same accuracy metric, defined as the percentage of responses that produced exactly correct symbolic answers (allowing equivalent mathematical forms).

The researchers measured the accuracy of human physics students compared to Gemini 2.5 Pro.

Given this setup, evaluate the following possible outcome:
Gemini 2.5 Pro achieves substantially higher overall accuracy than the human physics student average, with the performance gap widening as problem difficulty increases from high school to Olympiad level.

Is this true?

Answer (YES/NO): NO